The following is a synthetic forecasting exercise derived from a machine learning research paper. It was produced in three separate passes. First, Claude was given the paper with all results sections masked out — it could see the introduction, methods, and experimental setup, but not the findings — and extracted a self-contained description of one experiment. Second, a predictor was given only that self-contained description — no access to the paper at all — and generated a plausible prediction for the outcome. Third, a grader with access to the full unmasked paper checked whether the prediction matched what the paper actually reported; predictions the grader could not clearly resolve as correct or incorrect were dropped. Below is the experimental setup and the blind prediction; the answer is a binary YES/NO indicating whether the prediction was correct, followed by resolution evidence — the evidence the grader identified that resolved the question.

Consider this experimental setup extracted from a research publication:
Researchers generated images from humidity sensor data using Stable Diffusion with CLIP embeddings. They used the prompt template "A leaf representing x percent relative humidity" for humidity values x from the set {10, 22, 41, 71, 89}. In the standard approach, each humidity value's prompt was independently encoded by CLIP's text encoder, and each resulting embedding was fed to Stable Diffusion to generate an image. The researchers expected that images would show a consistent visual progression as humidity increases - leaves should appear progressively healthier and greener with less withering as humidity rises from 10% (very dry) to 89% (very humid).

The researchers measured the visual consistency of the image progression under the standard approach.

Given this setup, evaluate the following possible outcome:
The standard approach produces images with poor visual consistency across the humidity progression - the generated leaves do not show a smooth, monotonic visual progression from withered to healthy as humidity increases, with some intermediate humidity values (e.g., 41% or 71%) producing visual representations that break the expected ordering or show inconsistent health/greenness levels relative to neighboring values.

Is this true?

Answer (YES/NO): YES